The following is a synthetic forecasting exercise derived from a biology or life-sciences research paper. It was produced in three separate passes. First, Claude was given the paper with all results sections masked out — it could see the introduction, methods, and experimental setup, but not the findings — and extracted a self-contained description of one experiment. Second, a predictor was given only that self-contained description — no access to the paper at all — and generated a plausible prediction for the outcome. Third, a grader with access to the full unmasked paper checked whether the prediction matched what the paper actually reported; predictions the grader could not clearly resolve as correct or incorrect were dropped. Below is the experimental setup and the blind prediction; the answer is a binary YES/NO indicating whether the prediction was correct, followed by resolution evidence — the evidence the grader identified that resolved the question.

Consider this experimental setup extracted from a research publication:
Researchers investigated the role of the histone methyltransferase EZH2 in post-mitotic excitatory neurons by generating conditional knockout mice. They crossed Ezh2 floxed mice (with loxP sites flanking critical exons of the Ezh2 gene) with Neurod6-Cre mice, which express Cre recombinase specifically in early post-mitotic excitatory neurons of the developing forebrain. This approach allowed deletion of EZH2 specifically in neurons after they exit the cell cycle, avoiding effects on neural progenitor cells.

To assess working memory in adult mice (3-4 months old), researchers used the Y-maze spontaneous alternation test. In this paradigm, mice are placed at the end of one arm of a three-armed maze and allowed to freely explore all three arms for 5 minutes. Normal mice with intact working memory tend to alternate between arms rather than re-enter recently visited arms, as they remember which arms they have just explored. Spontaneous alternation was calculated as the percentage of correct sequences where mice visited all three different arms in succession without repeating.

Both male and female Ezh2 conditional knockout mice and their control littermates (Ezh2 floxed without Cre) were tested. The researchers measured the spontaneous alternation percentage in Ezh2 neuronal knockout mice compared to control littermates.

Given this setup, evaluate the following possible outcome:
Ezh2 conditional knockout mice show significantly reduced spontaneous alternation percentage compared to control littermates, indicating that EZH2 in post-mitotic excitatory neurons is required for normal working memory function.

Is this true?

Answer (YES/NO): YES